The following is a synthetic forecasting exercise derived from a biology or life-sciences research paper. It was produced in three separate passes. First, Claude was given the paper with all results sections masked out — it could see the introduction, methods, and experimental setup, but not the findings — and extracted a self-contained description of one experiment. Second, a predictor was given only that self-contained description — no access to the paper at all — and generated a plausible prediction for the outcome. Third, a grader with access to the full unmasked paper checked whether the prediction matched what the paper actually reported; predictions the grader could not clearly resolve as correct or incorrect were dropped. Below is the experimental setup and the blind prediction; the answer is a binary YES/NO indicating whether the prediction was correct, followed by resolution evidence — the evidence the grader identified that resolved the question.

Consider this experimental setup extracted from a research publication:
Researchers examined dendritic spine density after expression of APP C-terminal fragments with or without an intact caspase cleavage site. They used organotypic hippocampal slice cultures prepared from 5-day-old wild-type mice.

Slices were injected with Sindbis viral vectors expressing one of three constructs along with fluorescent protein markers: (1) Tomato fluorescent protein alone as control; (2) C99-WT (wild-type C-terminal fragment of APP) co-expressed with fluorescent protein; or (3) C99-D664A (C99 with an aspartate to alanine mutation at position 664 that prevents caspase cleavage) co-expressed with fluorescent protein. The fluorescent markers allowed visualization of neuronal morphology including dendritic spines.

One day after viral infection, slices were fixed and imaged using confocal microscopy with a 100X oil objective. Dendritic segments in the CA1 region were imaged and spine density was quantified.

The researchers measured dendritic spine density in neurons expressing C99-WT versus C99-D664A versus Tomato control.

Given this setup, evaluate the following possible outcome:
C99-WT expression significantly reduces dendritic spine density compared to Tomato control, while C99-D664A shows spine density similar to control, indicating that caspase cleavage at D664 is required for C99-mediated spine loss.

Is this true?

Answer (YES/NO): YES